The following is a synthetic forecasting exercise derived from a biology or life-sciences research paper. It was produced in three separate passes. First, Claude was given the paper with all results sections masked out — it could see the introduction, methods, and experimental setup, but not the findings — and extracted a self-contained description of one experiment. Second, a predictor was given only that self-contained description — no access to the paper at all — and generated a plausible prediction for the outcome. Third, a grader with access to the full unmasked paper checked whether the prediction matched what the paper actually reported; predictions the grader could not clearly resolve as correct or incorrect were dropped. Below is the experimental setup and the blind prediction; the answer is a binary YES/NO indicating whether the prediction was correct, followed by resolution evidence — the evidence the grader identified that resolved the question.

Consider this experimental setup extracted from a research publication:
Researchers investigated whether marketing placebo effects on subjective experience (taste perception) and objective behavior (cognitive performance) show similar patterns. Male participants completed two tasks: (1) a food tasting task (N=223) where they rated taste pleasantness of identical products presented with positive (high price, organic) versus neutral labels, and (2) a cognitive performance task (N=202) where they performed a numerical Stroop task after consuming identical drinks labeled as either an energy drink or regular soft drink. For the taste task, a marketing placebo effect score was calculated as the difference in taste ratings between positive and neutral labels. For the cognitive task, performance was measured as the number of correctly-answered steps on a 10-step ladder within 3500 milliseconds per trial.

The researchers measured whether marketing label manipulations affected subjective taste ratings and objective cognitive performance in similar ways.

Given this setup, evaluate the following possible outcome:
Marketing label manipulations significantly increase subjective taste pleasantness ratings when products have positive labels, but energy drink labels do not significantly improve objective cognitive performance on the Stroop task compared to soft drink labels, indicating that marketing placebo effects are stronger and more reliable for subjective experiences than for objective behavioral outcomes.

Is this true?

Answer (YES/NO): NO